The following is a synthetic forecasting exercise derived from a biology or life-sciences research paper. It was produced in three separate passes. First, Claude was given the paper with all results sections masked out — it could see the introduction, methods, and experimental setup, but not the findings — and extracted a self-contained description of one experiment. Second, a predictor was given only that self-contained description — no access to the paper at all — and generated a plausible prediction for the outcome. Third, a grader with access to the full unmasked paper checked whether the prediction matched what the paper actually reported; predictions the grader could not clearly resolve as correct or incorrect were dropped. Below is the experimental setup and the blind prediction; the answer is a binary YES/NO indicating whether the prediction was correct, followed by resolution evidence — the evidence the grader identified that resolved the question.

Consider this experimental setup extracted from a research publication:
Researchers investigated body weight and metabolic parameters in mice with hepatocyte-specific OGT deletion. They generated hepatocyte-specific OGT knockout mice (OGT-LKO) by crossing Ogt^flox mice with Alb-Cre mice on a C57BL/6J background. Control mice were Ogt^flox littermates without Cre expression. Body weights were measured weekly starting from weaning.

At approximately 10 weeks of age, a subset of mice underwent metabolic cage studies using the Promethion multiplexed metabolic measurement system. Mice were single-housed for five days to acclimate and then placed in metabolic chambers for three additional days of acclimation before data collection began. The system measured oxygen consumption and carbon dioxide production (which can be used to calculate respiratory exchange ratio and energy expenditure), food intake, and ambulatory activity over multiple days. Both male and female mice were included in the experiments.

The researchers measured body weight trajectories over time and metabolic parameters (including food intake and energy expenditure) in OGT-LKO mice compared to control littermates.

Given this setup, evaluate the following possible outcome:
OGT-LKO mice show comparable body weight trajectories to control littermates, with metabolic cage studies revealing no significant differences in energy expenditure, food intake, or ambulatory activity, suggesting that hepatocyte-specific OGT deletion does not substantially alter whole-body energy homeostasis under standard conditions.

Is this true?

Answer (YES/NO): YES